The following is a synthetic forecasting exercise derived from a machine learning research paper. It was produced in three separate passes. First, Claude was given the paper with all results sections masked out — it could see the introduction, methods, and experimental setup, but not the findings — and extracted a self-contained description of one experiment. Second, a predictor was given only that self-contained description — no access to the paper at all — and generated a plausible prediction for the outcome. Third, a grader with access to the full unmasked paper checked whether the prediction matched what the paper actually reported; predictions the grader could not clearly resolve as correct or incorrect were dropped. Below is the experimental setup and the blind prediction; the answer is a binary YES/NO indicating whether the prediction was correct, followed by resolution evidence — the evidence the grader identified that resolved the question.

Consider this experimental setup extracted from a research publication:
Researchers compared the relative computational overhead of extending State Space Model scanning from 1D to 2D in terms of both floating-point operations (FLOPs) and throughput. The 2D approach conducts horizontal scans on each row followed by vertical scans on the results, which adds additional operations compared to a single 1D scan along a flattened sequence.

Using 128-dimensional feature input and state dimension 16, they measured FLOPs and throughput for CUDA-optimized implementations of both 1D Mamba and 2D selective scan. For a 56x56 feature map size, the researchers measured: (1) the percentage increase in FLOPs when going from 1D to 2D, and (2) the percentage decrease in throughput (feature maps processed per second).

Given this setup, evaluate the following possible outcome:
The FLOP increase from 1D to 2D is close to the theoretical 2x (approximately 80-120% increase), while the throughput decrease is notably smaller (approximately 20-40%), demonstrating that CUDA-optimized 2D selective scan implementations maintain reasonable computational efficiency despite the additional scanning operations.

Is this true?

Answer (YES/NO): NO